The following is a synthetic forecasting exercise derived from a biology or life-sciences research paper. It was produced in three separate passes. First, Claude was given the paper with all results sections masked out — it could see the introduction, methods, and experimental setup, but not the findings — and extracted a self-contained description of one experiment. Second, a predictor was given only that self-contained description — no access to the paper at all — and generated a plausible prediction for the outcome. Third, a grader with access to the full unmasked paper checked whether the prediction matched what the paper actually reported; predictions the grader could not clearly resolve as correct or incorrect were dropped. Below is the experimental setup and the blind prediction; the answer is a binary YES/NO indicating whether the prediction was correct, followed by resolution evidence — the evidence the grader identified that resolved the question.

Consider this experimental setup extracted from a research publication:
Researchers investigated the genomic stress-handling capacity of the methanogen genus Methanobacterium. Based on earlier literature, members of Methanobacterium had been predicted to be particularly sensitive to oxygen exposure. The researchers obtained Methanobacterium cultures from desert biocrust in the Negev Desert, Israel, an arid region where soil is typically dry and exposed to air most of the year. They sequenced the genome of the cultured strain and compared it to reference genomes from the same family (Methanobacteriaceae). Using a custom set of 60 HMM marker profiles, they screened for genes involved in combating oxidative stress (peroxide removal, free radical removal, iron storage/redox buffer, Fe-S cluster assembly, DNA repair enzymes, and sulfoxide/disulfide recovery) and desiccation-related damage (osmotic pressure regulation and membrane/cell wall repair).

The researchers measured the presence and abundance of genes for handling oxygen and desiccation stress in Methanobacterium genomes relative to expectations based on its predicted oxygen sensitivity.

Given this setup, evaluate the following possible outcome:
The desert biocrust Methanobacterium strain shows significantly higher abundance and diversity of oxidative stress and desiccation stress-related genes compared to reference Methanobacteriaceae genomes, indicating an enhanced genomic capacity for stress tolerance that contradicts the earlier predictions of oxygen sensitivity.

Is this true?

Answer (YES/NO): NO